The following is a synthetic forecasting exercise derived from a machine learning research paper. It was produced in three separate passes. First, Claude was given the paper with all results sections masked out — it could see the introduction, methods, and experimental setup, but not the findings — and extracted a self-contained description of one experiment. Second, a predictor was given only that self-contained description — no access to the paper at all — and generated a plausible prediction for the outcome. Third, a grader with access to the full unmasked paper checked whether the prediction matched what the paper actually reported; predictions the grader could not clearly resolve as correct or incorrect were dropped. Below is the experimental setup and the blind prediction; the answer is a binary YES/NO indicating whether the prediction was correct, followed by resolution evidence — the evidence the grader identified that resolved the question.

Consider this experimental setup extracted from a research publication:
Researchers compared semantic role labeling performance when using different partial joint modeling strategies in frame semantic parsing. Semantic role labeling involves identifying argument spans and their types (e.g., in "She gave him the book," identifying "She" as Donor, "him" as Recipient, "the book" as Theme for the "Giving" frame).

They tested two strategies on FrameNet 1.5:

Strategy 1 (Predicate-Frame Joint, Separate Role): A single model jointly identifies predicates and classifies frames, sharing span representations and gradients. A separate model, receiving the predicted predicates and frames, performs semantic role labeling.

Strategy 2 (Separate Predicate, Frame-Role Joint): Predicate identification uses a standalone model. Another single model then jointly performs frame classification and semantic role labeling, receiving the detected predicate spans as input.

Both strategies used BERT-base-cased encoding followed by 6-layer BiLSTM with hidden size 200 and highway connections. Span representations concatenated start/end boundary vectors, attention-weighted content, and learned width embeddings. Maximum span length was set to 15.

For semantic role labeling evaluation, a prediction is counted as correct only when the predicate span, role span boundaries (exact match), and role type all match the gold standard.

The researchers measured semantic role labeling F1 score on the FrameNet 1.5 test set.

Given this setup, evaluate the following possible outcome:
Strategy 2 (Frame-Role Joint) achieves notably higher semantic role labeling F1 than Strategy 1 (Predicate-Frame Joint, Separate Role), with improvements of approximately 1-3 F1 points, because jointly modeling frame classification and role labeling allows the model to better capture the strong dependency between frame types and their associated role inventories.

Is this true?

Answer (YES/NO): NO